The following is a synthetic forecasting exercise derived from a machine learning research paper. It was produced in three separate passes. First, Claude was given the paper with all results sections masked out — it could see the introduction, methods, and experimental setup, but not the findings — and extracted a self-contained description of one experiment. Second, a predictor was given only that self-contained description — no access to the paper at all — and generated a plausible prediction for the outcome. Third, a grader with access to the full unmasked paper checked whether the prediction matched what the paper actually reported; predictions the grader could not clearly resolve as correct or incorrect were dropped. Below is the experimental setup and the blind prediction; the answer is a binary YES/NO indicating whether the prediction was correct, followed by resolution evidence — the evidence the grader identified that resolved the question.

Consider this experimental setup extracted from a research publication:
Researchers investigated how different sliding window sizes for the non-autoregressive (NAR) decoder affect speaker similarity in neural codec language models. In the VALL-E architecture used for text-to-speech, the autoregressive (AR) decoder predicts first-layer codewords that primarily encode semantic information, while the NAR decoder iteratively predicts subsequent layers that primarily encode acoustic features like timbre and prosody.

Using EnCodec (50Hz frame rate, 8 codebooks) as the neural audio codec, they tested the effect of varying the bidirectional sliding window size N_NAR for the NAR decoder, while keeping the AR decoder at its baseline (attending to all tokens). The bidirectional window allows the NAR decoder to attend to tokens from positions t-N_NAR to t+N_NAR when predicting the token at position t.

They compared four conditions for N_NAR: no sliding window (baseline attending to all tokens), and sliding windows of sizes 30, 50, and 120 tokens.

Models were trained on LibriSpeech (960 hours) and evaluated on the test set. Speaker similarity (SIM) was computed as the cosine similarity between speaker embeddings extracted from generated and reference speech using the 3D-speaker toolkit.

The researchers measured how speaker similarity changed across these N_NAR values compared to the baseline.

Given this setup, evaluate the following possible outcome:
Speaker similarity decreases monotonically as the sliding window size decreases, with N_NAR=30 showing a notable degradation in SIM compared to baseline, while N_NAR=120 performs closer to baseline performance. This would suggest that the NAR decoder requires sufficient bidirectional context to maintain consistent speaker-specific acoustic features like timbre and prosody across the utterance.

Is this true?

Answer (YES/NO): NO